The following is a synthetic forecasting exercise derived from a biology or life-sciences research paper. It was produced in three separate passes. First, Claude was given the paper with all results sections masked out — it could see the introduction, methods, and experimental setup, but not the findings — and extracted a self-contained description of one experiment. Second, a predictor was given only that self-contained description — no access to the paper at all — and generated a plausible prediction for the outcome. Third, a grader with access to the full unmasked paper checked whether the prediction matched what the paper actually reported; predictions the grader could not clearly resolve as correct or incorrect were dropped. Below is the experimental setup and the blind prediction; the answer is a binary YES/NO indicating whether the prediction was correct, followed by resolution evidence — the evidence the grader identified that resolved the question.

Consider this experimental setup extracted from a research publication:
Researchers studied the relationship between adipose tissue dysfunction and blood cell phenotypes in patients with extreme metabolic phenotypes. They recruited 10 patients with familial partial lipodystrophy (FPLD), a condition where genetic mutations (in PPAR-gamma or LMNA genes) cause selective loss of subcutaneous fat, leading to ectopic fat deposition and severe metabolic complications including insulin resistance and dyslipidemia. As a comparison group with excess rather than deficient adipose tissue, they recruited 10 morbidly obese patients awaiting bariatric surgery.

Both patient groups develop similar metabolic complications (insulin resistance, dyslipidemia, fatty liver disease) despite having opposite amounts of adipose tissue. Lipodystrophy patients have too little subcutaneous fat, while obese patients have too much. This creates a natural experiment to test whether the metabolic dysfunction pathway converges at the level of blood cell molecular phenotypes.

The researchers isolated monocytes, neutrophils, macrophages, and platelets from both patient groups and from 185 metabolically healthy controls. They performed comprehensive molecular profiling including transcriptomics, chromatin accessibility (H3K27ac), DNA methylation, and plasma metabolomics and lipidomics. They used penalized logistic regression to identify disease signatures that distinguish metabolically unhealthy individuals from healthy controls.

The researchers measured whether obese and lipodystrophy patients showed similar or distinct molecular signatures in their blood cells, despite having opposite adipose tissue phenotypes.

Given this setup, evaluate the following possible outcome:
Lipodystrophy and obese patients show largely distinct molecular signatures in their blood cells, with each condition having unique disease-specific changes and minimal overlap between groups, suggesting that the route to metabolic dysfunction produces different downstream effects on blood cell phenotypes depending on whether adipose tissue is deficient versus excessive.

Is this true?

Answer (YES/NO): NO